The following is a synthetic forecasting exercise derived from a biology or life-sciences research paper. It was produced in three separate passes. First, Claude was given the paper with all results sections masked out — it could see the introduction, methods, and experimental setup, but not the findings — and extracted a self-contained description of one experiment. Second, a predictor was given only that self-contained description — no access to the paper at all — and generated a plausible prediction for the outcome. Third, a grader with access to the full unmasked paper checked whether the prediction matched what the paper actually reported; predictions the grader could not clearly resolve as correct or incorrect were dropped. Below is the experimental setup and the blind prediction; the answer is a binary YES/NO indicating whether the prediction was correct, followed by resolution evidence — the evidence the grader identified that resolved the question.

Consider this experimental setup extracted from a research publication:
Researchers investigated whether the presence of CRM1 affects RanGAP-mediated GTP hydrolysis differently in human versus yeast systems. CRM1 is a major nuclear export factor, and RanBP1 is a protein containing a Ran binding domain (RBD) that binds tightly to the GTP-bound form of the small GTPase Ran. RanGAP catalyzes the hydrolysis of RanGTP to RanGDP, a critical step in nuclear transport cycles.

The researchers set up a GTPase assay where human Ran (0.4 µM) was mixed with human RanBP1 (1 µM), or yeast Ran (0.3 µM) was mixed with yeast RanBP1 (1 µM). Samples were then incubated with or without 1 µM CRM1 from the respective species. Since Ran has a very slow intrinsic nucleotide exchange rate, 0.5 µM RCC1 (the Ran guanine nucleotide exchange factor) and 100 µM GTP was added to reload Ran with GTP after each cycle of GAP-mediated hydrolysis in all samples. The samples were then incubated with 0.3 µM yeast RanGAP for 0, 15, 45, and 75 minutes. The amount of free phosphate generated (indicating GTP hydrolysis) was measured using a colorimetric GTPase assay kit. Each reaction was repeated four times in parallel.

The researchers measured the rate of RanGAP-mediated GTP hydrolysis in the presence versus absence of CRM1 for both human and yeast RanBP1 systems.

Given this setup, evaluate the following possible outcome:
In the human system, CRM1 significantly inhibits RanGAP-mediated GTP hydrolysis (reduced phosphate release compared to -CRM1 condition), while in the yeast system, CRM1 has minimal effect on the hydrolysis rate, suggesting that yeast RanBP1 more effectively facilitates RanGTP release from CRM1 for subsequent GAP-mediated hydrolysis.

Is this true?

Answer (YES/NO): NO